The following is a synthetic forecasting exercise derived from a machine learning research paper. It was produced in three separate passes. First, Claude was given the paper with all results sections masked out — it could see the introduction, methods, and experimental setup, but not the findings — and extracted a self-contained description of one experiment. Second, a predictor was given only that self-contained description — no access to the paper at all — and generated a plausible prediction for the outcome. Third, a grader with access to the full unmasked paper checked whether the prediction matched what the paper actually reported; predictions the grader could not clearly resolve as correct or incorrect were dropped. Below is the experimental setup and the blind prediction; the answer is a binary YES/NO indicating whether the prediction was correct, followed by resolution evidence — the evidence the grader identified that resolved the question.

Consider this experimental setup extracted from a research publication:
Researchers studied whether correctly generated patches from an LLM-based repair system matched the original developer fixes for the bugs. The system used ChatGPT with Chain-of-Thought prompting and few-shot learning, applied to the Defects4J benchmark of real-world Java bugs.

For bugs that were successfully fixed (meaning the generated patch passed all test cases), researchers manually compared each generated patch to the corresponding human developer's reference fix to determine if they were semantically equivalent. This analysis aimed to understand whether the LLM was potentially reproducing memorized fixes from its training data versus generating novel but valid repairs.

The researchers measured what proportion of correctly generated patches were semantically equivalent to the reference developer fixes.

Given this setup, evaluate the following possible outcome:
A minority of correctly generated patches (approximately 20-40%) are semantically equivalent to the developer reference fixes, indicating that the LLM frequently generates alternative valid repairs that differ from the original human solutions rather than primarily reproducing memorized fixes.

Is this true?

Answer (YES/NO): YES